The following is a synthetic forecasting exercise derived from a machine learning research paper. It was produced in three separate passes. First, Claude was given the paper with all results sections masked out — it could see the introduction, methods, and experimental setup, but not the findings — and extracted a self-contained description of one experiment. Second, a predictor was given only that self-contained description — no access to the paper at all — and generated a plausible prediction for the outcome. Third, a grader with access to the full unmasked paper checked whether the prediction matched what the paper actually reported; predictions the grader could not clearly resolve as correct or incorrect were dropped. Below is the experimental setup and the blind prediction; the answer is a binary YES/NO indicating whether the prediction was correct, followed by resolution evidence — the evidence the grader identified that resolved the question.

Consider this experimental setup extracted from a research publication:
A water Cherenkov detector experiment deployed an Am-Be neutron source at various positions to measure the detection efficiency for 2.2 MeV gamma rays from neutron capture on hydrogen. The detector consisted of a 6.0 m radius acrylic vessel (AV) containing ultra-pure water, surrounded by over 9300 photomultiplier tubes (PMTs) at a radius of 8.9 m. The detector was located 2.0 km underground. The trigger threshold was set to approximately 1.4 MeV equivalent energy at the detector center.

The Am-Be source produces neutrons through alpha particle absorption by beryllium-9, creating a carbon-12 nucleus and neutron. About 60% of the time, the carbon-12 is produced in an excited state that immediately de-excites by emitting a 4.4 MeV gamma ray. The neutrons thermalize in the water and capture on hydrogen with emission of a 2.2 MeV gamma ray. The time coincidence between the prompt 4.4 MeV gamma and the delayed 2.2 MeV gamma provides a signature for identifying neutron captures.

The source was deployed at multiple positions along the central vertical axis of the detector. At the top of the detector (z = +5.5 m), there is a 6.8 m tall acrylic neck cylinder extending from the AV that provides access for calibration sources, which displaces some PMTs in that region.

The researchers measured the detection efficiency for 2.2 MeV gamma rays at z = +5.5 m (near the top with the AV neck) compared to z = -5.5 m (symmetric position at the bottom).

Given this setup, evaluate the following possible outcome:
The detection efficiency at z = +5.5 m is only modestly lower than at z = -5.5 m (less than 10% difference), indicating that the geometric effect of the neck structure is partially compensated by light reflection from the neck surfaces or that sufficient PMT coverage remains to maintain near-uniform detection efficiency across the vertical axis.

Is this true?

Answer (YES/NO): NO